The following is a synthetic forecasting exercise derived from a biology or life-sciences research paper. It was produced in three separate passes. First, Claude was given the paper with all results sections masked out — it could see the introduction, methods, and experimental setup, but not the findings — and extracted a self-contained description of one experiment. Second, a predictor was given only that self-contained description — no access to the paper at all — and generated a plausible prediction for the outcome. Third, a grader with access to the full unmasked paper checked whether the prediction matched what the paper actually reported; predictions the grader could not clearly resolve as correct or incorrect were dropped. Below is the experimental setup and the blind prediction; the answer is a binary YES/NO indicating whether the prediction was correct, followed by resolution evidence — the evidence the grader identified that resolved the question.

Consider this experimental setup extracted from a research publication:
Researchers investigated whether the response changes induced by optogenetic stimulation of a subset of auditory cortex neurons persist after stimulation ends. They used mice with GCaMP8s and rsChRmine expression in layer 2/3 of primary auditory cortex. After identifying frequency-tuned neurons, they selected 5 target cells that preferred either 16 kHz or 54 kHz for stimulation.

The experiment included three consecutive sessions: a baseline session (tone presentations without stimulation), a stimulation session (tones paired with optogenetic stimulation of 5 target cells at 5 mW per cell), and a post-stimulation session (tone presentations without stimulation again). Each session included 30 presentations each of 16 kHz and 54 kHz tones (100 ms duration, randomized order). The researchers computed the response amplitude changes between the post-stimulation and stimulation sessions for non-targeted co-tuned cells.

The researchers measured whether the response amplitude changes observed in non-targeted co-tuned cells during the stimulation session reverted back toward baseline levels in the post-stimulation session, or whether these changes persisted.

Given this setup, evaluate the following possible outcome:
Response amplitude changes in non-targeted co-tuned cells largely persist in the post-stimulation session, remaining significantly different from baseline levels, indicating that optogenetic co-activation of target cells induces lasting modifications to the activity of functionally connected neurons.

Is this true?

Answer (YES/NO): YES